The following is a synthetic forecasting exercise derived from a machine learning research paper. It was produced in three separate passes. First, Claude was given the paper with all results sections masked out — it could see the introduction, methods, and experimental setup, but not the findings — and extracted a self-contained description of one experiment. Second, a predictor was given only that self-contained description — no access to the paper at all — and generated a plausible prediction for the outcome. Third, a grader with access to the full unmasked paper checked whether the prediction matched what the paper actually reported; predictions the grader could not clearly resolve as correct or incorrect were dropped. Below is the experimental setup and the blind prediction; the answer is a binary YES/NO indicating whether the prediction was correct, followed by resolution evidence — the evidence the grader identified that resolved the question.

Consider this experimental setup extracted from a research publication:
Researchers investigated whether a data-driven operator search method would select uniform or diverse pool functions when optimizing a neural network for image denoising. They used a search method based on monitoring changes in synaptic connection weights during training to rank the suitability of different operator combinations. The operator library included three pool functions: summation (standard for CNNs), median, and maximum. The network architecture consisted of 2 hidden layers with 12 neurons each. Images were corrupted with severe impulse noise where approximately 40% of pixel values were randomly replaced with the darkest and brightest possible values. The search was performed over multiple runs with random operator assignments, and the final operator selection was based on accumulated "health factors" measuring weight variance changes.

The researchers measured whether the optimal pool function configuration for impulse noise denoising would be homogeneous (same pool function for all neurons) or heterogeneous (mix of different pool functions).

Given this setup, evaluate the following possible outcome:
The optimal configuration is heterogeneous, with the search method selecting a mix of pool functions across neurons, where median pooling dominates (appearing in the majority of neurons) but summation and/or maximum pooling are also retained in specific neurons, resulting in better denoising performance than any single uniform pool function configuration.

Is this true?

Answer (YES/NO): NO